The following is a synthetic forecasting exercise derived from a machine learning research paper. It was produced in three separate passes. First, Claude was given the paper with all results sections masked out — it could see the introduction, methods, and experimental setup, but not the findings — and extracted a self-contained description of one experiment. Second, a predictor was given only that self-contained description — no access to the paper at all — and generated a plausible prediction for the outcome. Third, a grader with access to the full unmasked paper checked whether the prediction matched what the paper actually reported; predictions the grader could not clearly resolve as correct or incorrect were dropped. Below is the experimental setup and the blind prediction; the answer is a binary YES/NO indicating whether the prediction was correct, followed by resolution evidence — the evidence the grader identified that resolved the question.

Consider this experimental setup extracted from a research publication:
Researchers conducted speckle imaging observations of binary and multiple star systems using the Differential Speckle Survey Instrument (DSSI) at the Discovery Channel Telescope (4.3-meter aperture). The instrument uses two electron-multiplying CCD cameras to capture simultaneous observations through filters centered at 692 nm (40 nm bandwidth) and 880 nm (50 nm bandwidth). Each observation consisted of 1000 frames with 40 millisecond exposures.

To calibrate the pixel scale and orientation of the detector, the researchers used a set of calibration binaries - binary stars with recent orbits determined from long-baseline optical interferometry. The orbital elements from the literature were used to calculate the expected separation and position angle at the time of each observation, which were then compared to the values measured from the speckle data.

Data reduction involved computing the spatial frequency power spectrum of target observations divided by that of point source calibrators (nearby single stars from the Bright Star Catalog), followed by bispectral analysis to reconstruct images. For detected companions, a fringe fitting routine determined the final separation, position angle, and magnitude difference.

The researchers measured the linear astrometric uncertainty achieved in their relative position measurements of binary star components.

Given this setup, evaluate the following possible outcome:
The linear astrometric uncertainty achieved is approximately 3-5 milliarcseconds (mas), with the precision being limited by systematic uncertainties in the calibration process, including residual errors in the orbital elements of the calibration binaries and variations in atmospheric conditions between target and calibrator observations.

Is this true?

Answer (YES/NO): NO